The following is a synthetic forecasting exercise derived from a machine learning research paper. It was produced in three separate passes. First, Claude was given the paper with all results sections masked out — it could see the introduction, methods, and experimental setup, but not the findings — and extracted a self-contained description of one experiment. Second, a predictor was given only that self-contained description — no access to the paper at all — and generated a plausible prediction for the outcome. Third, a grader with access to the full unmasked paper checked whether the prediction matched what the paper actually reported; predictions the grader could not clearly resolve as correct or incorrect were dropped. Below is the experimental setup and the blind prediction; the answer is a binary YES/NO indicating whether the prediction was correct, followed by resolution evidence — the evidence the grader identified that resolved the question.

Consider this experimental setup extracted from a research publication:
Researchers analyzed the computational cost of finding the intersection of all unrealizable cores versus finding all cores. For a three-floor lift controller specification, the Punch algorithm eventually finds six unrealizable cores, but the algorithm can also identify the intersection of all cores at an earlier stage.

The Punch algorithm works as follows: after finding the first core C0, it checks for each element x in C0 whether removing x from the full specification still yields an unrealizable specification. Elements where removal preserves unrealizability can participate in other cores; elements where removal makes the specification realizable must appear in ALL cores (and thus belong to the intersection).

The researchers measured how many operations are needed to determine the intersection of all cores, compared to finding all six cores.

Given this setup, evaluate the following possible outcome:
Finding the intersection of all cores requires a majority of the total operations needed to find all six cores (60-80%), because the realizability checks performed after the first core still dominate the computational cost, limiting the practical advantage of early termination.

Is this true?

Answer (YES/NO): NO